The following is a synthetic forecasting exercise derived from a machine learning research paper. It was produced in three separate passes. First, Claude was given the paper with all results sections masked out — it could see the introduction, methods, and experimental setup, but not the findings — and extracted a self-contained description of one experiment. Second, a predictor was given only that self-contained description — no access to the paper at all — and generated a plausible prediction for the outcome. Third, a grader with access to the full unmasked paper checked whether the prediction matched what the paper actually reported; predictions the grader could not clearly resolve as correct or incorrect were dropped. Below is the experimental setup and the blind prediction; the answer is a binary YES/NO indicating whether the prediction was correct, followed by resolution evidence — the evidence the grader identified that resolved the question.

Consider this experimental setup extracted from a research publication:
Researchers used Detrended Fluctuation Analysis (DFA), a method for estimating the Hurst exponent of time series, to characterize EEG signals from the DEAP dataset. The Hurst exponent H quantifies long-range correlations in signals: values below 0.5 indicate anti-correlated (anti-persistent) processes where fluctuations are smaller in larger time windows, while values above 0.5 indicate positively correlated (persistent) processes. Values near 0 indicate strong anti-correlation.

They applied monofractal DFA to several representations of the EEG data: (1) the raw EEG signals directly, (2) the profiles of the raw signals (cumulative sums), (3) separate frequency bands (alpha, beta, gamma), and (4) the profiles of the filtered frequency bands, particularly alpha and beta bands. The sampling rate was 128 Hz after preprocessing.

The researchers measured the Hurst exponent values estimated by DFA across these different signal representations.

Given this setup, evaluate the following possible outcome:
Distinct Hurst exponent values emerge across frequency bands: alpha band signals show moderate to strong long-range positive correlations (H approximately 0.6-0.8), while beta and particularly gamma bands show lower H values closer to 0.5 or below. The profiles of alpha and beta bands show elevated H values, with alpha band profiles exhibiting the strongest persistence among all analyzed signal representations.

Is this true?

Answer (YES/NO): NO